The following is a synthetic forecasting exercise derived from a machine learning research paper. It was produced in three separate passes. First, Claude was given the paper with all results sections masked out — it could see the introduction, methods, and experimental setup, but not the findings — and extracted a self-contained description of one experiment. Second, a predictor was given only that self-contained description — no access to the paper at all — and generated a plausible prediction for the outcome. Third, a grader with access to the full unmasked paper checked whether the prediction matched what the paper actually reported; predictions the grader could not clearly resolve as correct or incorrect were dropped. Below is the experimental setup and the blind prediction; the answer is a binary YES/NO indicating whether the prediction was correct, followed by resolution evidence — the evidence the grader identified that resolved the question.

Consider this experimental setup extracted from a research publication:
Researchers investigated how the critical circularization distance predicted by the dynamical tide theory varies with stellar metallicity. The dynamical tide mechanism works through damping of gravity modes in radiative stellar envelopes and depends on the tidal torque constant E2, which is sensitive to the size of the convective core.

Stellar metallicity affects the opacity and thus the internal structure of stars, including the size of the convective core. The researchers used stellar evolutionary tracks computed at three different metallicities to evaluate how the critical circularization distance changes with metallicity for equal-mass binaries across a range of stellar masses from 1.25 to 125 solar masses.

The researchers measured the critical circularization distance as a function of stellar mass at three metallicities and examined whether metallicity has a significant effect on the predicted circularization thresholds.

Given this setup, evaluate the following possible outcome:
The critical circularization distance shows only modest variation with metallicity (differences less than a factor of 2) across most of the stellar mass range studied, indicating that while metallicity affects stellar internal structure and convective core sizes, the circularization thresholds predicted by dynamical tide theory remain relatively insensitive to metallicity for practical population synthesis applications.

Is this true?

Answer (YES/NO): YES